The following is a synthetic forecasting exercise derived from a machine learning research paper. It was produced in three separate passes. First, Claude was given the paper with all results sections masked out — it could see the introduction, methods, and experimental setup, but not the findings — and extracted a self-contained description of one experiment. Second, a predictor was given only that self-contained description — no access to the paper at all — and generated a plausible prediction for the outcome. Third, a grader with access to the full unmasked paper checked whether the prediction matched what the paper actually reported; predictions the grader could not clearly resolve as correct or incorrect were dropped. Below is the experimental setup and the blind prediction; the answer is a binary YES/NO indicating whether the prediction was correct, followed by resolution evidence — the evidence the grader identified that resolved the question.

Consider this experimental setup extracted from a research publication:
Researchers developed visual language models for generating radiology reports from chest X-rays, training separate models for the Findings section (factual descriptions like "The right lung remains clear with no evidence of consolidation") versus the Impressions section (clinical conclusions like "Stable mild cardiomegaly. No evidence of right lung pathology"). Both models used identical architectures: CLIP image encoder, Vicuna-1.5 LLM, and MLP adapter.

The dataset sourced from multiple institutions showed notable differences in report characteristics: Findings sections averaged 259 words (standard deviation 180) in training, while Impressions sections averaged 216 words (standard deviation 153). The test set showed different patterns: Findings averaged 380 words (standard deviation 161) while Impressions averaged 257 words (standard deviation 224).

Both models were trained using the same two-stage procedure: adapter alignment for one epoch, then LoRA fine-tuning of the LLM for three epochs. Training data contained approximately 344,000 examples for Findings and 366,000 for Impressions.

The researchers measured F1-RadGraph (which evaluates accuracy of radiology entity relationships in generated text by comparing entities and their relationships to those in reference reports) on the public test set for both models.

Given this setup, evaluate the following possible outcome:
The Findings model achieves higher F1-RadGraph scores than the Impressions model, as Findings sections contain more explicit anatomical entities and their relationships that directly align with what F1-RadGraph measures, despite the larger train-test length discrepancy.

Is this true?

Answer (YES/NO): YES